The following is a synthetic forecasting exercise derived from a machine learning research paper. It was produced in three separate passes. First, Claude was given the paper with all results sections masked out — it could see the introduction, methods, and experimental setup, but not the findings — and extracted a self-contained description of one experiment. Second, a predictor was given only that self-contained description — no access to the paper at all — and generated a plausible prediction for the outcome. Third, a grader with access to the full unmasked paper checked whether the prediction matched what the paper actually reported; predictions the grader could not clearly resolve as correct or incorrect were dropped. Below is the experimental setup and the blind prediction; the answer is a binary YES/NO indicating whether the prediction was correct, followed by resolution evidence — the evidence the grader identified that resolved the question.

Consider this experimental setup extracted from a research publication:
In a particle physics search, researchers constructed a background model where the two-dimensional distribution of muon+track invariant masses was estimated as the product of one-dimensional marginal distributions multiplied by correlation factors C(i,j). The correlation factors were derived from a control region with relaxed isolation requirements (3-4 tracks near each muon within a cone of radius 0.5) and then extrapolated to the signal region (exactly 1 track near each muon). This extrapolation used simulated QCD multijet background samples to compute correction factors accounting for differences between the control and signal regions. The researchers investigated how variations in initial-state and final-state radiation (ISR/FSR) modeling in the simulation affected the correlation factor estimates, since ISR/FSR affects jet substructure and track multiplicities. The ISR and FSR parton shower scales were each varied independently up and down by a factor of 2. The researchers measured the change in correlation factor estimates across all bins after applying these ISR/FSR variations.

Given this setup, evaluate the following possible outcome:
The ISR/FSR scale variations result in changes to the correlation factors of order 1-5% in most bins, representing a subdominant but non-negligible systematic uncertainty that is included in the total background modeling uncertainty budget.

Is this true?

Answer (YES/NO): NO